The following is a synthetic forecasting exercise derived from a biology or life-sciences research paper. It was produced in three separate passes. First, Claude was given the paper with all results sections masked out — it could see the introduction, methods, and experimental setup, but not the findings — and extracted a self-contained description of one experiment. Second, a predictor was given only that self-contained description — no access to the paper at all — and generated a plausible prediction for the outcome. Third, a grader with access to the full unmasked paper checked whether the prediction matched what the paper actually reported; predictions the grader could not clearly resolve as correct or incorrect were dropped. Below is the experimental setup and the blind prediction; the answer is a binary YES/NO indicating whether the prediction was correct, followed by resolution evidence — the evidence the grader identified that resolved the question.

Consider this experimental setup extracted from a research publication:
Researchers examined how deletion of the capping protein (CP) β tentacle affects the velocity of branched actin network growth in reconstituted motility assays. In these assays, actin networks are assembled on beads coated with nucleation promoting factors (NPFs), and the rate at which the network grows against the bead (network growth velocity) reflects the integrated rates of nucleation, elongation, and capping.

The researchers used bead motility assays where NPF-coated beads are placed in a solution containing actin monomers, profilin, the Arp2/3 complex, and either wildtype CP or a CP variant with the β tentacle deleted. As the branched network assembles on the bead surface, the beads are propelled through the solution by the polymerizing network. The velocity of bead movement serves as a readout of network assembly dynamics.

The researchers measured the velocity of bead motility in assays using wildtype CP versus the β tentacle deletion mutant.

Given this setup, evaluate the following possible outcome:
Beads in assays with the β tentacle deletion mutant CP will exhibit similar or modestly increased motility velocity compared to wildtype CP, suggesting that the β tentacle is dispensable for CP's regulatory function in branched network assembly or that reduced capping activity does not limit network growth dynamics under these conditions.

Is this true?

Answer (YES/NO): NO